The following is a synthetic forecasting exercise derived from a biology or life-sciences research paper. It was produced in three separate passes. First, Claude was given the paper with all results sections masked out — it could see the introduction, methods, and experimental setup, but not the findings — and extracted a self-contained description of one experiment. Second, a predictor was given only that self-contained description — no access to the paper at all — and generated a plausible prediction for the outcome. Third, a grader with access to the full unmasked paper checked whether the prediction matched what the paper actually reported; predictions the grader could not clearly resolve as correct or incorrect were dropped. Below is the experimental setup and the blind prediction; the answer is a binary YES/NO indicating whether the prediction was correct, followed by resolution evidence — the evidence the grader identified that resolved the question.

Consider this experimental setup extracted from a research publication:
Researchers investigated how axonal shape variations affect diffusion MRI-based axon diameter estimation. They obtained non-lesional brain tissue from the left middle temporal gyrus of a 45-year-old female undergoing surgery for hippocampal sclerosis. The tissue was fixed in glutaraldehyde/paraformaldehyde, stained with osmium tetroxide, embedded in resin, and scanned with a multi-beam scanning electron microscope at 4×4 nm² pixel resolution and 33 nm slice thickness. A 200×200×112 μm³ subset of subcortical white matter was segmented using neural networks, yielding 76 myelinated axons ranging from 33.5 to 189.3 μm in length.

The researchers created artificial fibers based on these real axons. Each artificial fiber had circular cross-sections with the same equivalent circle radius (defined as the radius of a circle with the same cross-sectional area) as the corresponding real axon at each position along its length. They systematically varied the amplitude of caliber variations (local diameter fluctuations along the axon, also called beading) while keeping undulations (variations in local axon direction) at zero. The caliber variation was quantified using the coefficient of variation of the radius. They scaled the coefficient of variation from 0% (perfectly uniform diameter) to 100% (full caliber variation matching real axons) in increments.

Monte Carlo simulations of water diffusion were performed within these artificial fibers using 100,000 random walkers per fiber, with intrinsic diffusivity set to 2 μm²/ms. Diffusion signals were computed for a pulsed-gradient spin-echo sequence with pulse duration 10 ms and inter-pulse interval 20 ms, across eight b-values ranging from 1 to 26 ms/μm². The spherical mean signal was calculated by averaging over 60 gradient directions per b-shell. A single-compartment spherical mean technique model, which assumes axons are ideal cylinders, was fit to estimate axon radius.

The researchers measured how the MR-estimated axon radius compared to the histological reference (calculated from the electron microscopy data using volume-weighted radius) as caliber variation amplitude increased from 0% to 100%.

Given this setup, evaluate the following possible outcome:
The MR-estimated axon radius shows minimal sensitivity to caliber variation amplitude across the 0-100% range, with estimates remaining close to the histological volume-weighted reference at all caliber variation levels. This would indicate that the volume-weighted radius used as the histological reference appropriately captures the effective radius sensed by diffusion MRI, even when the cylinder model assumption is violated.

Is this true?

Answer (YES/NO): NO